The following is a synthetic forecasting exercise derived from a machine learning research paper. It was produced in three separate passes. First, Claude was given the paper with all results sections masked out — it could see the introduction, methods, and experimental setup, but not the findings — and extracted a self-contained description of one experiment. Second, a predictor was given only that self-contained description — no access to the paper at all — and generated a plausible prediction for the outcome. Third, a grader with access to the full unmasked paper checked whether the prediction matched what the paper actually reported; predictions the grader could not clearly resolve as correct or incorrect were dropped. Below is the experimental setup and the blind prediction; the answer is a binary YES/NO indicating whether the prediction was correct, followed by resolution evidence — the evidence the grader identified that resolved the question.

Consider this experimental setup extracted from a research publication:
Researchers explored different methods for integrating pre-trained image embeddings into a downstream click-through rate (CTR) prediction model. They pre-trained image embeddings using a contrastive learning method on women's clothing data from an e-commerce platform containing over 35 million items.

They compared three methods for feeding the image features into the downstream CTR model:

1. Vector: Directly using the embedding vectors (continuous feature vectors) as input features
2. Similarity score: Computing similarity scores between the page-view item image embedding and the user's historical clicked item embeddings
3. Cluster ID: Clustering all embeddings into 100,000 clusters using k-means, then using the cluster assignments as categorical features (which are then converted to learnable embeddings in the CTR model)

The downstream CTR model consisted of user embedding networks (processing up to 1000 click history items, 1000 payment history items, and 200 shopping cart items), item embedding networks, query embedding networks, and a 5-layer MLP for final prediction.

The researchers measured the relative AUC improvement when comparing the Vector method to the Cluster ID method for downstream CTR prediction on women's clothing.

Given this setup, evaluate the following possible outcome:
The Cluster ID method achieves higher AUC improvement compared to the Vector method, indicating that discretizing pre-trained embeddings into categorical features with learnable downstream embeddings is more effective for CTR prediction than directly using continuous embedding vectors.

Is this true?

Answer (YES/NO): YES